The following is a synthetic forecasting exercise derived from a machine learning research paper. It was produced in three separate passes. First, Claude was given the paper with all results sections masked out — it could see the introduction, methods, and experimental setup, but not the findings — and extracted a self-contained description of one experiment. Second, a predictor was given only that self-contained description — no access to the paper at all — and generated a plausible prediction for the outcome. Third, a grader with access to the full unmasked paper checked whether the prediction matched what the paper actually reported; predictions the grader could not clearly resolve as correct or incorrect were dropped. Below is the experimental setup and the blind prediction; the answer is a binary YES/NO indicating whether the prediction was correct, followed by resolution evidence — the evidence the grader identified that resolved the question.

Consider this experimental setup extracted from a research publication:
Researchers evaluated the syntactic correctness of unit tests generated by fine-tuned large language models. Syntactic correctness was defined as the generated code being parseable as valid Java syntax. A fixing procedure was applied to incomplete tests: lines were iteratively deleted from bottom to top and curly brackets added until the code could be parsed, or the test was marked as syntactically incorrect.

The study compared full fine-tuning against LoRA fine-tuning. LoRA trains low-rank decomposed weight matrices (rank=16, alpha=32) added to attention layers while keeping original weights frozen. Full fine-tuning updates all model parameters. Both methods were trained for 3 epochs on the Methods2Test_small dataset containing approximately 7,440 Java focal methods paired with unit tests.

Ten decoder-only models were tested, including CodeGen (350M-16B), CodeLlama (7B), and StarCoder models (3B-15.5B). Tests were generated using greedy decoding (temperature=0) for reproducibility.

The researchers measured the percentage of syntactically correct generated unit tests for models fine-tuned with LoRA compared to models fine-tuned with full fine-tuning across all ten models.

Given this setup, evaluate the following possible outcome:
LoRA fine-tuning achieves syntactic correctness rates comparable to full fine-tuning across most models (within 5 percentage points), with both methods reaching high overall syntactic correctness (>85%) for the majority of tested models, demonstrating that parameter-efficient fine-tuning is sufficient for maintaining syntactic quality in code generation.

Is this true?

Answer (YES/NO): YES